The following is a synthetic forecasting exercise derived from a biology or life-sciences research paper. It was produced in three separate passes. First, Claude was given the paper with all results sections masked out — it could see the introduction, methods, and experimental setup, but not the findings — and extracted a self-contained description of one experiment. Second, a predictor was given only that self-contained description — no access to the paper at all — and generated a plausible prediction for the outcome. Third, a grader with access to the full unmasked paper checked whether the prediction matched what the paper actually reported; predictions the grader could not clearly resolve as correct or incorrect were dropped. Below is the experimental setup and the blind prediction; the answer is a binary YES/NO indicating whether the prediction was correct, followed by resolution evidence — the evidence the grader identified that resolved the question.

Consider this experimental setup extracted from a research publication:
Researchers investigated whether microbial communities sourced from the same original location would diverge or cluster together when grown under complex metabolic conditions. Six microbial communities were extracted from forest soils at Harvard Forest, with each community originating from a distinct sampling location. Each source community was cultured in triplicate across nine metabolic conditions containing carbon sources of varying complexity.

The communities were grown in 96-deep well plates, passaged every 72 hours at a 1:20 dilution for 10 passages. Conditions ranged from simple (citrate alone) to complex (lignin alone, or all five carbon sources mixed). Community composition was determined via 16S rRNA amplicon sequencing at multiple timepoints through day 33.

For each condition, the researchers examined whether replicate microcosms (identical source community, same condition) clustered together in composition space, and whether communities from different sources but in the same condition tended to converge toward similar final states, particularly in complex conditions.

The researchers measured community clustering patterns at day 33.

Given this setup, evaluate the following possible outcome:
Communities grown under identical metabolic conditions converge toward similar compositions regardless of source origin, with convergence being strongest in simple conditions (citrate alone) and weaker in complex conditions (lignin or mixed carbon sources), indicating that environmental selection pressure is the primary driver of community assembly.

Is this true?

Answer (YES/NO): NO